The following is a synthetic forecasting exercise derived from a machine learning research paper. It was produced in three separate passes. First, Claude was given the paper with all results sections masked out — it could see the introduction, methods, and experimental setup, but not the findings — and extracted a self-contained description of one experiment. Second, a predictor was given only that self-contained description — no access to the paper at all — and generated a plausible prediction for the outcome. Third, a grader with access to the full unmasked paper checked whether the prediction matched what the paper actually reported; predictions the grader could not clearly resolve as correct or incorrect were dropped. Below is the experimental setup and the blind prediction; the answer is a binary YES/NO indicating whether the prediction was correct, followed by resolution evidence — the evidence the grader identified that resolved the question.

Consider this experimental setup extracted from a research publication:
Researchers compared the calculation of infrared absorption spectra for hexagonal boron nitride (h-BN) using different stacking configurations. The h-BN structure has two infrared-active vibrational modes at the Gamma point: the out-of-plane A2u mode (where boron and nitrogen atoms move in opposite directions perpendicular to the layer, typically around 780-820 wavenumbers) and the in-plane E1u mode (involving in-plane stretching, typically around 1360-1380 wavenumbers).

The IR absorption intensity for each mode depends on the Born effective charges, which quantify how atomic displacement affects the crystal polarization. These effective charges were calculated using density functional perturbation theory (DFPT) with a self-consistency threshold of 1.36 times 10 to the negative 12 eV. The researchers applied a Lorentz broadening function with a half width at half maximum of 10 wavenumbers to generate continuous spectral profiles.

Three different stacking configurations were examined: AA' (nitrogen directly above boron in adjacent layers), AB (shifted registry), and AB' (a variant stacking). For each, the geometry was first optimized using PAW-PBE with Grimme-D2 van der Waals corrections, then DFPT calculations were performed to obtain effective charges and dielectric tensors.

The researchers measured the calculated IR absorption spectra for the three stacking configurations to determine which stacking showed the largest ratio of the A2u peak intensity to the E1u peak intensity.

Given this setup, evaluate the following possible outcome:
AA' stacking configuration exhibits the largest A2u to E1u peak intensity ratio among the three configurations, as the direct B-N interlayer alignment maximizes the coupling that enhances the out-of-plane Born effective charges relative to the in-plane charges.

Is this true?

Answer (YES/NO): YES